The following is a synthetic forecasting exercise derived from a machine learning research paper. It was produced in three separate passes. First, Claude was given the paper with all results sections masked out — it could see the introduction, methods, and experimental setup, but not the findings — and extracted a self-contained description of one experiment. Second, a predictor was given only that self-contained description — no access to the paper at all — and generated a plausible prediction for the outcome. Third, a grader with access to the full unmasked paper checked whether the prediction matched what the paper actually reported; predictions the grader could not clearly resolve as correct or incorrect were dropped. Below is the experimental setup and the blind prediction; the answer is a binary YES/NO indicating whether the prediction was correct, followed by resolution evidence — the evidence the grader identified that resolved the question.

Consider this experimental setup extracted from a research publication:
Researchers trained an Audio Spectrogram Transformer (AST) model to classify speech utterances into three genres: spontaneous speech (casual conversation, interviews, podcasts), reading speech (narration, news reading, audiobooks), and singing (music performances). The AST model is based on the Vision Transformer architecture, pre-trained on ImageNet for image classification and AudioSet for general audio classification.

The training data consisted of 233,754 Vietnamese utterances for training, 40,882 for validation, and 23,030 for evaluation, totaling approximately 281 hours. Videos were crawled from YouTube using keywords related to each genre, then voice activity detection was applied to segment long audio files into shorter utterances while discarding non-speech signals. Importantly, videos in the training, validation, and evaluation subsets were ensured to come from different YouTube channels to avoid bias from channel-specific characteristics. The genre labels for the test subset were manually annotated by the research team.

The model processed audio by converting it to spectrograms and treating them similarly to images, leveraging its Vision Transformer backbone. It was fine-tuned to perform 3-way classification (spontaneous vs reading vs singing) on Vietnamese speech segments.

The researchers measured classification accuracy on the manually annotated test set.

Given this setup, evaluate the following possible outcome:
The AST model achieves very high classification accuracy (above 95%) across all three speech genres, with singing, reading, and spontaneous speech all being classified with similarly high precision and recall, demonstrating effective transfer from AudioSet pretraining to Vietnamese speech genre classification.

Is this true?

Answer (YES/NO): NO